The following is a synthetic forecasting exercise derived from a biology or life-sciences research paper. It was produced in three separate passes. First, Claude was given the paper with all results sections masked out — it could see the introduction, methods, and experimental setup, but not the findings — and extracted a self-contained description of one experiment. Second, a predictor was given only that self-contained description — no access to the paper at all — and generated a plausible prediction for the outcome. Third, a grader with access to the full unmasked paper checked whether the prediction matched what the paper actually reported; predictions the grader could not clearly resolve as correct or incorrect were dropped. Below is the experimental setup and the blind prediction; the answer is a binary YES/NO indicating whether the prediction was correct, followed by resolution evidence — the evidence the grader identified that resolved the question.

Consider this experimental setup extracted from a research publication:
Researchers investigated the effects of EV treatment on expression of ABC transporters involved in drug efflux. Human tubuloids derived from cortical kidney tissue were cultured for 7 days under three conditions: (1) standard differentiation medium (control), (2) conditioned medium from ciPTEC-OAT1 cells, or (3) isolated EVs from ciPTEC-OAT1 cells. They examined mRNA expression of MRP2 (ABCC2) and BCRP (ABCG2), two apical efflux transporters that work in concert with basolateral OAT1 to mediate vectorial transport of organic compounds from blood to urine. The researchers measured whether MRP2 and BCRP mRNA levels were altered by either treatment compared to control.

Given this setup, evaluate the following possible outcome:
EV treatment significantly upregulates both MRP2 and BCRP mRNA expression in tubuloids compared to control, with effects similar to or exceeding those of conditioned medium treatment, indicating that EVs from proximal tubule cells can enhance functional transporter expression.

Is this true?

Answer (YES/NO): NO